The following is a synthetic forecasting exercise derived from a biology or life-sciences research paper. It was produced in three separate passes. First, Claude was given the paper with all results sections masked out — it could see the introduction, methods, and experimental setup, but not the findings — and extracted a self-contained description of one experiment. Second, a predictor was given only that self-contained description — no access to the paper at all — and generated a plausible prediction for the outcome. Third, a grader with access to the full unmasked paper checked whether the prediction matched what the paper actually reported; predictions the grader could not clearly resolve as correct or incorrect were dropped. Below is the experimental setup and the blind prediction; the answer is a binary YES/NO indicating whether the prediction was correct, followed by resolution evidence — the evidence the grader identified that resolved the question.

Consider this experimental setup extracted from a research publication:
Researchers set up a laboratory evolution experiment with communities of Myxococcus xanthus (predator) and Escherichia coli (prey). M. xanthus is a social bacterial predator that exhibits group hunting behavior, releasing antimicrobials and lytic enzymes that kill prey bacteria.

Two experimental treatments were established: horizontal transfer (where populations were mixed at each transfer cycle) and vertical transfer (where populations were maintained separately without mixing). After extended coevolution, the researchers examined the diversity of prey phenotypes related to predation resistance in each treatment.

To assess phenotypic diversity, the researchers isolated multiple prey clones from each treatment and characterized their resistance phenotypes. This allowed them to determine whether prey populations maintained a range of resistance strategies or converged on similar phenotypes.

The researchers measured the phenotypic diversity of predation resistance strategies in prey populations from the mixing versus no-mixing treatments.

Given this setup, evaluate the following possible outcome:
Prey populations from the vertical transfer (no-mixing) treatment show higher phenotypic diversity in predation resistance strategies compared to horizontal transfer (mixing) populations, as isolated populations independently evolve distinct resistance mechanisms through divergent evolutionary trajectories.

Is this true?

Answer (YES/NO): YES